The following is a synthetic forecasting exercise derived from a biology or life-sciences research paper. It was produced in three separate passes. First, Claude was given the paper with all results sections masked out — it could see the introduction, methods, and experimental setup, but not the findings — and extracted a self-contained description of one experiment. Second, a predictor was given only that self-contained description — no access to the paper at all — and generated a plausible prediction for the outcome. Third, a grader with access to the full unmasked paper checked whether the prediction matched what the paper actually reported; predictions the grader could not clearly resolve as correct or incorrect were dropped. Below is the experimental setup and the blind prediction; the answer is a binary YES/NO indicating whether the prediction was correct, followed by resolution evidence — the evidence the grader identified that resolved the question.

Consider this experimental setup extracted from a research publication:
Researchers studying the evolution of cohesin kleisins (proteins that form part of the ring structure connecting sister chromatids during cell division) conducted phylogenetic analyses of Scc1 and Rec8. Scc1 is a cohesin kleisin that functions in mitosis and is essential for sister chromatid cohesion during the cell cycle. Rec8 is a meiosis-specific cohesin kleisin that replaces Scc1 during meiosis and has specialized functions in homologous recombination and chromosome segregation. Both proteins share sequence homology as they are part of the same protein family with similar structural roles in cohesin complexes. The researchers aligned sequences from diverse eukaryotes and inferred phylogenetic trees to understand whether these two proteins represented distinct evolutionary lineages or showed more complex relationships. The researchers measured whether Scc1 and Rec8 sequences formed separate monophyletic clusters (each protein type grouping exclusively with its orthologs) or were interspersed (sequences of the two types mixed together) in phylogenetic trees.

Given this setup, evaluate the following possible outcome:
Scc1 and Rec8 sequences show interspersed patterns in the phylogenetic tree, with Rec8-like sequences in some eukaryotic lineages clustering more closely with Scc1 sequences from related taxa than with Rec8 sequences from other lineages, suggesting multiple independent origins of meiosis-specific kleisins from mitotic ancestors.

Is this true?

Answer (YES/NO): NO